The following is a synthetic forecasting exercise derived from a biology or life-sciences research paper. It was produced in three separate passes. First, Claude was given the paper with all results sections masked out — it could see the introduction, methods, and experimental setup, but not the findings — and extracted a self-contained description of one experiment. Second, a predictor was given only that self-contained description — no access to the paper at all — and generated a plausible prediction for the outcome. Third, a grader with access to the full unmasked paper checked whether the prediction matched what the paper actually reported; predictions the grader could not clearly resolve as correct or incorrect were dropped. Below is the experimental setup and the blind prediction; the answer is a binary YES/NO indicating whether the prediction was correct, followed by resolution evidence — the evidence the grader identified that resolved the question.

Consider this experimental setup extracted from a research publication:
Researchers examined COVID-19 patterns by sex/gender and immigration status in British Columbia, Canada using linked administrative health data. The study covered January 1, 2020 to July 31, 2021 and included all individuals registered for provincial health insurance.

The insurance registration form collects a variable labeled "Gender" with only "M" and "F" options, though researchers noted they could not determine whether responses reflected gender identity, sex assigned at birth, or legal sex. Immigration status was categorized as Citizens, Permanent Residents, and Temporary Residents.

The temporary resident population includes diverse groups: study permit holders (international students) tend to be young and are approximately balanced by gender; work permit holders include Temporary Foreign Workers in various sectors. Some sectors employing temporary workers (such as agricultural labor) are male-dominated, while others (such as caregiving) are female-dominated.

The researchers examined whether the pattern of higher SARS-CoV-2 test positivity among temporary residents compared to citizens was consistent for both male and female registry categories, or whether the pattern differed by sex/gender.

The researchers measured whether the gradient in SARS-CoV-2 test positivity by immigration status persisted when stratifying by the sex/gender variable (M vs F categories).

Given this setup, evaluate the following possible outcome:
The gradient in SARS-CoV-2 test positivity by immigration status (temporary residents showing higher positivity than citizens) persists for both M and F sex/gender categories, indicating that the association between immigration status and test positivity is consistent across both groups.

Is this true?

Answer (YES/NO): YES